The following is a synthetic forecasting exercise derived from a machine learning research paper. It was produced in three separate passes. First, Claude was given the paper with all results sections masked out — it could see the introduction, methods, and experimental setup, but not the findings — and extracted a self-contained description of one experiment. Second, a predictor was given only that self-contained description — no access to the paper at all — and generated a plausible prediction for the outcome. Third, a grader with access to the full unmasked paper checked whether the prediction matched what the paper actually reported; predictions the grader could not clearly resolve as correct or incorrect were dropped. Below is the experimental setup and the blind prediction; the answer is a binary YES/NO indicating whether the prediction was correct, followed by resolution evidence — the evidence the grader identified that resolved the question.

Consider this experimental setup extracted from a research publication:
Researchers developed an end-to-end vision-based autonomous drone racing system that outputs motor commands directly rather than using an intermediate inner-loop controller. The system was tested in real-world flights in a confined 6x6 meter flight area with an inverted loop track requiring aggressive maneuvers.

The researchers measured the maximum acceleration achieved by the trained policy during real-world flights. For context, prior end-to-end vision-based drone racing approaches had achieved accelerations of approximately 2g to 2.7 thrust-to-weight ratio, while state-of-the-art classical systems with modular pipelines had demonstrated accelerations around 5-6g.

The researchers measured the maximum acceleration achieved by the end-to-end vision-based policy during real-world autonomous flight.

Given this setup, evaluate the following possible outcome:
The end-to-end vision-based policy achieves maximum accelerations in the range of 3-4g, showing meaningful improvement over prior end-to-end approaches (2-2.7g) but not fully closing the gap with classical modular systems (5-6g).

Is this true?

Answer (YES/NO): NO